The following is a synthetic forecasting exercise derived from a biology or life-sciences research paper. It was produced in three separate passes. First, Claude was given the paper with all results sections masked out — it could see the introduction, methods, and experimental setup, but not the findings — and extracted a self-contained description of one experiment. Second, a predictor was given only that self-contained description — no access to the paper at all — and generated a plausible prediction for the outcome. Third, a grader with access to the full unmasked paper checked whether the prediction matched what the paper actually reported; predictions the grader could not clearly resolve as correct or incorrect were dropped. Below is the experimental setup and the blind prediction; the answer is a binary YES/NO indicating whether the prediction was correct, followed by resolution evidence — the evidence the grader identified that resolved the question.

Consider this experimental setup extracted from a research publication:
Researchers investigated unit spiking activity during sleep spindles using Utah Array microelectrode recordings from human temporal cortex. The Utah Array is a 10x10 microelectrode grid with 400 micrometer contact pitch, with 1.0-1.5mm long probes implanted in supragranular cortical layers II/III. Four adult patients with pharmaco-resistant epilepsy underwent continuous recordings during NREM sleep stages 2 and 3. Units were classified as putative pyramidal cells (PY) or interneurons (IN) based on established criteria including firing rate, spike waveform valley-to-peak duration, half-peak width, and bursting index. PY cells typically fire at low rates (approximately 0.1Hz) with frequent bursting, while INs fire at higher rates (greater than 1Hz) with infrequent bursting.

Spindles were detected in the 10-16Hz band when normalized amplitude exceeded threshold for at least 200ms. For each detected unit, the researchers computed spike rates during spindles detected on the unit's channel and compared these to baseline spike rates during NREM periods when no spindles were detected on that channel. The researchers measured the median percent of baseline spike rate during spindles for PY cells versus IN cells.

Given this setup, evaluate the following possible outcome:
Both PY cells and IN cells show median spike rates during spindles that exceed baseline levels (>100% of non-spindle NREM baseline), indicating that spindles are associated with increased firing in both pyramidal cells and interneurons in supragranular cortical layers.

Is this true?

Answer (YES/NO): YES